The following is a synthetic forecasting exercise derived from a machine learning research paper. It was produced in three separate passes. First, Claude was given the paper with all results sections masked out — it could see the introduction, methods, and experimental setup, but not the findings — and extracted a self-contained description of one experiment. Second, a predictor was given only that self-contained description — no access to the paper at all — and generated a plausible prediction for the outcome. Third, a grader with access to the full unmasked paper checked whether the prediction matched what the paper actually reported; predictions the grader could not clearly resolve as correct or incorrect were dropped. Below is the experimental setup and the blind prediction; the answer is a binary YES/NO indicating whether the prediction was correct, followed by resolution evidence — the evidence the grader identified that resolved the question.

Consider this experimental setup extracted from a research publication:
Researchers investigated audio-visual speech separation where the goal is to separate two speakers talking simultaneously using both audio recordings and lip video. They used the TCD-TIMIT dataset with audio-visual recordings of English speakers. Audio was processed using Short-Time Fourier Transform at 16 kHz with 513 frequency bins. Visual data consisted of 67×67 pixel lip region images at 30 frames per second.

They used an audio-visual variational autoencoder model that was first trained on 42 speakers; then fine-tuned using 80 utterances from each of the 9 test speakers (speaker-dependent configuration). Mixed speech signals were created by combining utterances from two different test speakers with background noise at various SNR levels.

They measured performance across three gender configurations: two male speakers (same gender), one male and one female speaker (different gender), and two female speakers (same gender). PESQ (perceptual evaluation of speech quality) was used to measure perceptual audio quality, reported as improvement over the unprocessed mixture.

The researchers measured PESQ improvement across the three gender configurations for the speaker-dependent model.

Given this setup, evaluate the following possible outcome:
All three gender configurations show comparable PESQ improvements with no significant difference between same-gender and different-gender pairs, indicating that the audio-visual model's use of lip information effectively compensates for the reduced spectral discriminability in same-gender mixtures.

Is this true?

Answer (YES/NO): NO